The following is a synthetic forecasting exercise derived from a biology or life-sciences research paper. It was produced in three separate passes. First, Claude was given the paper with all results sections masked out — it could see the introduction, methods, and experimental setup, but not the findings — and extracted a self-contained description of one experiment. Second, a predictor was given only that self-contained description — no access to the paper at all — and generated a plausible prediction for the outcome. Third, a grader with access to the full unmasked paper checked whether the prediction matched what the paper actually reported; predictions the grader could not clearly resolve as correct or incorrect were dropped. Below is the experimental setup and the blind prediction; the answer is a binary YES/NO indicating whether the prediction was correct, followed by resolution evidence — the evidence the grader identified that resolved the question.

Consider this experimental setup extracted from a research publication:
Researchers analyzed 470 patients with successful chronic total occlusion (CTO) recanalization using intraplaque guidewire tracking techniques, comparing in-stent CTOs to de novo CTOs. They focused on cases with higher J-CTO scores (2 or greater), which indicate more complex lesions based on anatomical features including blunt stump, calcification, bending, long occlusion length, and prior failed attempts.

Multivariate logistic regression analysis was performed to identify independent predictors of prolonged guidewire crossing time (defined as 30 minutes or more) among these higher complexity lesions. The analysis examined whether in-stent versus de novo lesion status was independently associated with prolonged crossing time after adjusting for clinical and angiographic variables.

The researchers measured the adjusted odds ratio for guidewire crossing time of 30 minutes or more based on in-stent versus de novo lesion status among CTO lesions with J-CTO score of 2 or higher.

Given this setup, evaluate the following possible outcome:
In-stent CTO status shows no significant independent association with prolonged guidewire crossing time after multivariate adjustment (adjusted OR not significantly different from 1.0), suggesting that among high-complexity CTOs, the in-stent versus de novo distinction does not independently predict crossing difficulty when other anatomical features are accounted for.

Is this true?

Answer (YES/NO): NO